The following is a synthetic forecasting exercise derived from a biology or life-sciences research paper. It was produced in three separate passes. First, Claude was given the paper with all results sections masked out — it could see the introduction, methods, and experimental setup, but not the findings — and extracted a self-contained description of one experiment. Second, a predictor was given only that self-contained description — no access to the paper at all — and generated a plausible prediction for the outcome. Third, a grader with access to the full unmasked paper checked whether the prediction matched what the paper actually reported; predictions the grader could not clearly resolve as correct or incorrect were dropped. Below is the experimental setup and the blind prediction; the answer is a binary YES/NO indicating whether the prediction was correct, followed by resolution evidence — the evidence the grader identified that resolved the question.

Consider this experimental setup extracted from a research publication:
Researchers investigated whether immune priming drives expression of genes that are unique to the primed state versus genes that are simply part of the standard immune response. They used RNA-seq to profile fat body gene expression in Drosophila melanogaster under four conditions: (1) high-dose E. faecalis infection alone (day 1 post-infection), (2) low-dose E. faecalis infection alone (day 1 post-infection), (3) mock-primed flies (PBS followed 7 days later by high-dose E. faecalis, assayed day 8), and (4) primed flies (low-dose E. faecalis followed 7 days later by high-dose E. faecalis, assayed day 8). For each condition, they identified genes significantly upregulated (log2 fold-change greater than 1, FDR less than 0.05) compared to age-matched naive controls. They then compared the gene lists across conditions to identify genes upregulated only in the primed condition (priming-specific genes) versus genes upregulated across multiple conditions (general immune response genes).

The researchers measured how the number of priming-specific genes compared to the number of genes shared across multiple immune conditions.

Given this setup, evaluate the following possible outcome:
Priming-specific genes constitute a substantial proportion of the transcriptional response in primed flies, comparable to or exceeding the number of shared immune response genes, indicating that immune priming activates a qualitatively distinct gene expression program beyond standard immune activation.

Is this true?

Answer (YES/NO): YES